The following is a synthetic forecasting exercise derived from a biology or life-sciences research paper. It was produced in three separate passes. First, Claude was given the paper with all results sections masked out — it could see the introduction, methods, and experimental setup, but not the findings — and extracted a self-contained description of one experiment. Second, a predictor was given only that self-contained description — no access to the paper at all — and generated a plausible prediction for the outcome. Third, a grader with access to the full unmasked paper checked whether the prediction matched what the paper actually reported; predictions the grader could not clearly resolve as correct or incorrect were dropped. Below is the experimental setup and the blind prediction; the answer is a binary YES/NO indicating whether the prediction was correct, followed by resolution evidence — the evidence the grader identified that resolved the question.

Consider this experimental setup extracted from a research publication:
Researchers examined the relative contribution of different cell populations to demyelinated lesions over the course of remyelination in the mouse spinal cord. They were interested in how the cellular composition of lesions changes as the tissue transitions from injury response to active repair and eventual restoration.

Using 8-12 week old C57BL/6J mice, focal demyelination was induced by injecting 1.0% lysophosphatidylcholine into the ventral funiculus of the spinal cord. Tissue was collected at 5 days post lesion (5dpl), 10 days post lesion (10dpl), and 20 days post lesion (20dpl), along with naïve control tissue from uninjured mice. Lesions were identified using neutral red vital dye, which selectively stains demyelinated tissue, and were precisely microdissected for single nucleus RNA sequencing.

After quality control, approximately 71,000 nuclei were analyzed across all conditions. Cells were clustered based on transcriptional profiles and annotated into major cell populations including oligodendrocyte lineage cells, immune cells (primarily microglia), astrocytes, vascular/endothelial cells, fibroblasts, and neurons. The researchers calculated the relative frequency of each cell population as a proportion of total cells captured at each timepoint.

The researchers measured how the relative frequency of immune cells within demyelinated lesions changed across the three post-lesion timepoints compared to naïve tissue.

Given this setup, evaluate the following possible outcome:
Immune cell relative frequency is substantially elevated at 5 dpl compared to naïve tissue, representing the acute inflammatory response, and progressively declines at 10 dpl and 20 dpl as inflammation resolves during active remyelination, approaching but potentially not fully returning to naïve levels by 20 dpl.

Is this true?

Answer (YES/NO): YES